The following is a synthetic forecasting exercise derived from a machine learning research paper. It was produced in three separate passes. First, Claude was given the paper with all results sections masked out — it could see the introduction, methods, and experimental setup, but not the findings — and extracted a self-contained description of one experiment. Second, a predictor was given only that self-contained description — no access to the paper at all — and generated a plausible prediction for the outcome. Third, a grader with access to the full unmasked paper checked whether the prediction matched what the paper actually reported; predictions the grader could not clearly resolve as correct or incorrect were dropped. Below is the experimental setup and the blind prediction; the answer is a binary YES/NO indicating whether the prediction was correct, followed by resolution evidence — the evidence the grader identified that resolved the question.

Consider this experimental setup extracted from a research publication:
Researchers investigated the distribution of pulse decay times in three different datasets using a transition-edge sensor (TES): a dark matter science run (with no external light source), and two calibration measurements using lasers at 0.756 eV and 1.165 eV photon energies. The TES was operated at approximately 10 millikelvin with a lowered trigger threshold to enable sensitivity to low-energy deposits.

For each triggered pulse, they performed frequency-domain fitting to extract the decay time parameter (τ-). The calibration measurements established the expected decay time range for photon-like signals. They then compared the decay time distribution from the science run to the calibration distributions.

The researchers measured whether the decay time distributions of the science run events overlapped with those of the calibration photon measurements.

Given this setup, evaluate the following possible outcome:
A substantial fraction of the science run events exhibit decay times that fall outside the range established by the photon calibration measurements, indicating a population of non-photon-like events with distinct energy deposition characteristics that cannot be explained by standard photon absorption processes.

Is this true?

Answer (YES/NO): NO